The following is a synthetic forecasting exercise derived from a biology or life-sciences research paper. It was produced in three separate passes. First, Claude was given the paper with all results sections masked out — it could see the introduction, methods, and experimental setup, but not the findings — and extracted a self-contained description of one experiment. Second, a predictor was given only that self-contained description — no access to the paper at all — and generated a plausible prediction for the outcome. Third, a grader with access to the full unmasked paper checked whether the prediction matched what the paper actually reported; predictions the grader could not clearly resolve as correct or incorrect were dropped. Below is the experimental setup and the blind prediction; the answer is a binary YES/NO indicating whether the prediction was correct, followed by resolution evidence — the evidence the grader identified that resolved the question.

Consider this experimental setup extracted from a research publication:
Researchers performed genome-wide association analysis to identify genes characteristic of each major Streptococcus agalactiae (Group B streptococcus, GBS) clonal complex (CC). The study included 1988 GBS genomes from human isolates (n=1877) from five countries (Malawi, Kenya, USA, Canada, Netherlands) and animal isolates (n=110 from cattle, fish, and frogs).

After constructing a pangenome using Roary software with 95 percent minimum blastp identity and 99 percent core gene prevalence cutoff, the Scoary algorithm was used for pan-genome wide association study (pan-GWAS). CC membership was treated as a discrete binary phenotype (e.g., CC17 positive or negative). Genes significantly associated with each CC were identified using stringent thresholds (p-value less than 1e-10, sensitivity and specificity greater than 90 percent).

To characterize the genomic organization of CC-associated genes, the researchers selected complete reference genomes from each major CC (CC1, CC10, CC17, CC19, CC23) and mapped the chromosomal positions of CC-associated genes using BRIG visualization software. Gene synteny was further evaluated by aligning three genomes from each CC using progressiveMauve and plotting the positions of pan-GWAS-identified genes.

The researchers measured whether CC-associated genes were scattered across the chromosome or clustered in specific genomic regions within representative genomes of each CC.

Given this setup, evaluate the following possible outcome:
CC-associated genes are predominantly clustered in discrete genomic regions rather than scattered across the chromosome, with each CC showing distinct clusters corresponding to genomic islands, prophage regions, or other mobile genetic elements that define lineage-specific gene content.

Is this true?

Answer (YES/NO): NO